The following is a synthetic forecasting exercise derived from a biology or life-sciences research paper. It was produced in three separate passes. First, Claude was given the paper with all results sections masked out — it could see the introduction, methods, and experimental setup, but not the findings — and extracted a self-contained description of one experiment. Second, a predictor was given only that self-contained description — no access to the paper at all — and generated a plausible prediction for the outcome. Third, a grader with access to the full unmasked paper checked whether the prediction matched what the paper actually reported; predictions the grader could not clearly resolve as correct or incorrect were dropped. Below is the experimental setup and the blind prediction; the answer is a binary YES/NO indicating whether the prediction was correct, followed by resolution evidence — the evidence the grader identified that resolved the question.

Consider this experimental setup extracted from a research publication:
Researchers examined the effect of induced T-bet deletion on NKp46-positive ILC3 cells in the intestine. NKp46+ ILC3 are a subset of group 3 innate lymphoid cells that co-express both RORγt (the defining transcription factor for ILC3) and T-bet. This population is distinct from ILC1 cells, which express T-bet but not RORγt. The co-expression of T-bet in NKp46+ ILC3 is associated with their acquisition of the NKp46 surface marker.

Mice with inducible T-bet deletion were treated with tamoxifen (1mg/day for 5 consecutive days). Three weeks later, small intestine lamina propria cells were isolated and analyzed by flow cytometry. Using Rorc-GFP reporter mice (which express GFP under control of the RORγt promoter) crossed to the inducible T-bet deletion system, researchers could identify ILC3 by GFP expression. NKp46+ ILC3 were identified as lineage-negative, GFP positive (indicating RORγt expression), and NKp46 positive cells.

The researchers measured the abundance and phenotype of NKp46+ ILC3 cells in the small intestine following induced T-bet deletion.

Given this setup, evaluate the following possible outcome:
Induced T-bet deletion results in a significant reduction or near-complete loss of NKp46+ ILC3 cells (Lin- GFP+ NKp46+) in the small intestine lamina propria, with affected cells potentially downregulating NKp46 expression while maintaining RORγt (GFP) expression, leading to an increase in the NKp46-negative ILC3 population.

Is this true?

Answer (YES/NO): NO